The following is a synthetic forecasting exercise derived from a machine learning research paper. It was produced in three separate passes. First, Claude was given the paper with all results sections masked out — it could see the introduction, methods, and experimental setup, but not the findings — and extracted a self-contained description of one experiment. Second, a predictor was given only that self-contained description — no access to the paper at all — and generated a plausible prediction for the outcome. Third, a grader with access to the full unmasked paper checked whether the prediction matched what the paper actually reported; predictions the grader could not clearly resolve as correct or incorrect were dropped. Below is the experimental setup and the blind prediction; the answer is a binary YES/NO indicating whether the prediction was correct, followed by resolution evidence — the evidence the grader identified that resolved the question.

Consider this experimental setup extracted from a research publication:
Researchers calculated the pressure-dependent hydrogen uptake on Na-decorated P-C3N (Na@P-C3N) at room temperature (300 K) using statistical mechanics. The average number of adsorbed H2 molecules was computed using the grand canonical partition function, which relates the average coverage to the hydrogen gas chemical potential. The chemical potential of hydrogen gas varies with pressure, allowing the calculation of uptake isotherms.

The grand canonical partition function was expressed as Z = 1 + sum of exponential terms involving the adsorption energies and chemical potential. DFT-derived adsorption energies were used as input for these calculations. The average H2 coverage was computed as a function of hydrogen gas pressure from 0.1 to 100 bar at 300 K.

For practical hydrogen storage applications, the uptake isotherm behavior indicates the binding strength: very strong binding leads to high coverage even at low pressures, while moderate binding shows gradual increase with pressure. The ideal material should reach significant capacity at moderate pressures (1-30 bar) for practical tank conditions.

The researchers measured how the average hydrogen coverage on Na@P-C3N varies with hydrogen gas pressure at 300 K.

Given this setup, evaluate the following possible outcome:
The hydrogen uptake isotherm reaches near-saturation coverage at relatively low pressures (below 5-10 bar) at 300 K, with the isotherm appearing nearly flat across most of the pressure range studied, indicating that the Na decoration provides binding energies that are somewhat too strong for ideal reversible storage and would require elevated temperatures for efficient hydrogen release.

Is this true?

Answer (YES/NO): NO